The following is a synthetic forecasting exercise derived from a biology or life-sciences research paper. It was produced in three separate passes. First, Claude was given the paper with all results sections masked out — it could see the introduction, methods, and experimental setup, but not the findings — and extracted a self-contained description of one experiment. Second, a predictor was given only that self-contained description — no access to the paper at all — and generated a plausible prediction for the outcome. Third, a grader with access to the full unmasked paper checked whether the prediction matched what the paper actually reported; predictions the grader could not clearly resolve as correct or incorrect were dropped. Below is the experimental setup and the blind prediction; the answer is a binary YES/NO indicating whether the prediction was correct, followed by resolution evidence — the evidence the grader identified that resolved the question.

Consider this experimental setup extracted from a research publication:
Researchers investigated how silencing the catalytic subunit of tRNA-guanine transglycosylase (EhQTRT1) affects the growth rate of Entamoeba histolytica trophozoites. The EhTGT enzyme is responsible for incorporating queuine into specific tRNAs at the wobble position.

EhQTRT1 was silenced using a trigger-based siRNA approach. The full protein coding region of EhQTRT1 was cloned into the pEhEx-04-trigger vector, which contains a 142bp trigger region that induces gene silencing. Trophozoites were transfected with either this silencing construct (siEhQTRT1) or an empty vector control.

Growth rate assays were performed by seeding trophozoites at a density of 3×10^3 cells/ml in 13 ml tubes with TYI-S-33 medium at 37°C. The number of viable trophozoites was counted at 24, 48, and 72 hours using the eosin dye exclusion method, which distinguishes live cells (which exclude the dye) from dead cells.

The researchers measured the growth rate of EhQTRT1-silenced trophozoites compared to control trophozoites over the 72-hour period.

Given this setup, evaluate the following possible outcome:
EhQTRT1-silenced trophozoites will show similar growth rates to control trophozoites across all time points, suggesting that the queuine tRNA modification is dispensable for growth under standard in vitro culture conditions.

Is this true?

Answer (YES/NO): NO